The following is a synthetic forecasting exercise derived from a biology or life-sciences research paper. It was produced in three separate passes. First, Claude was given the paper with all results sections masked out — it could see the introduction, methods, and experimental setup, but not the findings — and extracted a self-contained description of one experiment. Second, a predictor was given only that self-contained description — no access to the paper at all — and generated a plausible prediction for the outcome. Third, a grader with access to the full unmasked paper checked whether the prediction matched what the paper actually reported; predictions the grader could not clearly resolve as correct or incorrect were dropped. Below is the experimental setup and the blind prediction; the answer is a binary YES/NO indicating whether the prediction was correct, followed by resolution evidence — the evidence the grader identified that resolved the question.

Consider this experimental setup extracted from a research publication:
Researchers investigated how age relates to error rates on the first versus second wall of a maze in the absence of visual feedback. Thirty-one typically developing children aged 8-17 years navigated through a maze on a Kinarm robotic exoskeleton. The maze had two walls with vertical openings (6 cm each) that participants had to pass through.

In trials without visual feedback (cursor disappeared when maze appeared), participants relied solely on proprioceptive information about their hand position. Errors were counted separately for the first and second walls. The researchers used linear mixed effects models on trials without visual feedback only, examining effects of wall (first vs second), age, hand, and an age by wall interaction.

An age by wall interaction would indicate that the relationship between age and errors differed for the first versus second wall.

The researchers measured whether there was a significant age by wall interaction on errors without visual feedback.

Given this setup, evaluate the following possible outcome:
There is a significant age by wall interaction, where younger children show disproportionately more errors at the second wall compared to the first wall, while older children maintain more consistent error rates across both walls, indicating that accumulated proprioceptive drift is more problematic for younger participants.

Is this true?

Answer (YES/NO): YES